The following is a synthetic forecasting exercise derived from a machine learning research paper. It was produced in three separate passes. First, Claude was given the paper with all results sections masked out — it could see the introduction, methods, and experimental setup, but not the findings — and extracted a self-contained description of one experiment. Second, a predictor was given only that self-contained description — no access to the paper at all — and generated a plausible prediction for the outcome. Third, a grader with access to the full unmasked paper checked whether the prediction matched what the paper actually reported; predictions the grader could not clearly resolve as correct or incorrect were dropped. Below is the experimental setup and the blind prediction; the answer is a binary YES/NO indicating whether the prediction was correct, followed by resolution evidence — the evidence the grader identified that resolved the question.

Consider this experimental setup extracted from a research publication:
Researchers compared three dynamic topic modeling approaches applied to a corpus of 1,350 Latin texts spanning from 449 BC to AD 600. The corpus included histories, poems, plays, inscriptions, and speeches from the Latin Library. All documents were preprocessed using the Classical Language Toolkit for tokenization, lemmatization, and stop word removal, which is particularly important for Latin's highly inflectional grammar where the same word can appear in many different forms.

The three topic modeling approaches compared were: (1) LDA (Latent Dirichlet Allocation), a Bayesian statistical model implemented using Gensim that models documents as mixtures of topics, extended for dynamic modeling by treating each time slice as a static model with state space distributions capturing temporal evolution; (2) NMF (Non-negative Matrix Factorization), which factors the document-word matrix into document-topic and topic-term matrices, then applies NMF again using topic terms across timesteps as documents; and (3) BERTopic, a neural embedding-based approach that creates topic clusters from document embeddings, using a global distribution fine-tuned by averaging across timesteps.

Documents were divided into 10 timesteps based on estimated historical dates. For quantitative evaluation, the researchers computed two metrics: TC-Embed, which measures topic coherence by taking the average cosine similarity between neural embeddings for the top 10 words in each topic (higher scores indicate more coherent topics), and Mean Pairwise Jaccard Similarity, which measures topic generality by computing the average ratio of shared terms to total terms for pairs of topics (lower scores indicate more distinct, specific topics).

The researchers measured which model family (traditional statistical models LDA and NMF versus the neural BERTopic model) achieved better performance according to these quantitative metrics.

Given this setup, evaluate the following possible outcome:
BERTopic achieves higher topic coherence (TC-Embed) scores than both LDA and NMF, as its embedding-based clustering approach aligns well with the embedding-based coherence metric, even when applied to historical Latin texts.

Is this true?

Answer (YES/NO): NO